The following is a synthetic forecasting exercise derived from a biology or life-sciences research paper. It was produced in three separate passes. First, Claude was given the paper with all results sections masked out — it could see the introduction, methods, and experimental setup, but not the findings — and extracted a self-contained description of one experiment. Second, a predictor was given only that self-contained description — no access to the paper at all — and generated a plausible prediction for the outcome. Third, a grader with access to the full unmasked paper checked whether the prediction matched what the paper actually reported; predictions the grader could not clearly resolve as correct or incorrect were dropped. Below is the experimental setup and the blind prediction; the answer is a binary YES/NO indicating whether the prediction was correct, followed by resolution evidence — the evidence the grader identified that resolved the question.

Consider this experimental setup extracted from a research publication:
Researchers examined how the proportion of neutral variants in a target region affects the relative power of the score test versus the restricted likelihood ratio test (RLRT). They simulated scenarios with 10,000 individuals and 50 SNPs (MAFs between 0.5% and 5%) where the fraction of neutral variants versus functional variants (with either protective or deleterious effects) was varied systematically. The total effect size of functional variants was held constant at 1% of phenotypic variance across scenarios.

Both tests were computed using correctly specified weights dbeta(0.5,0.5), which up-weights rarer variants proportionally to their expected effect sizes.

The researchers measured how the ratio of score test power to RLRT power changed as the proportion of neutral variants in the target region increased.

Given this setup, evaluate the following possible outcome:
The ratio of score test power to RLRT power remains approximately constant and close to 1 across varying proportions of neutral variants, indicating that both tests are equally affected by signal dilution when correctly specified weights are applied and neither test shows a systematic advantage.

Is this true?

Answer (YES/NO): YES